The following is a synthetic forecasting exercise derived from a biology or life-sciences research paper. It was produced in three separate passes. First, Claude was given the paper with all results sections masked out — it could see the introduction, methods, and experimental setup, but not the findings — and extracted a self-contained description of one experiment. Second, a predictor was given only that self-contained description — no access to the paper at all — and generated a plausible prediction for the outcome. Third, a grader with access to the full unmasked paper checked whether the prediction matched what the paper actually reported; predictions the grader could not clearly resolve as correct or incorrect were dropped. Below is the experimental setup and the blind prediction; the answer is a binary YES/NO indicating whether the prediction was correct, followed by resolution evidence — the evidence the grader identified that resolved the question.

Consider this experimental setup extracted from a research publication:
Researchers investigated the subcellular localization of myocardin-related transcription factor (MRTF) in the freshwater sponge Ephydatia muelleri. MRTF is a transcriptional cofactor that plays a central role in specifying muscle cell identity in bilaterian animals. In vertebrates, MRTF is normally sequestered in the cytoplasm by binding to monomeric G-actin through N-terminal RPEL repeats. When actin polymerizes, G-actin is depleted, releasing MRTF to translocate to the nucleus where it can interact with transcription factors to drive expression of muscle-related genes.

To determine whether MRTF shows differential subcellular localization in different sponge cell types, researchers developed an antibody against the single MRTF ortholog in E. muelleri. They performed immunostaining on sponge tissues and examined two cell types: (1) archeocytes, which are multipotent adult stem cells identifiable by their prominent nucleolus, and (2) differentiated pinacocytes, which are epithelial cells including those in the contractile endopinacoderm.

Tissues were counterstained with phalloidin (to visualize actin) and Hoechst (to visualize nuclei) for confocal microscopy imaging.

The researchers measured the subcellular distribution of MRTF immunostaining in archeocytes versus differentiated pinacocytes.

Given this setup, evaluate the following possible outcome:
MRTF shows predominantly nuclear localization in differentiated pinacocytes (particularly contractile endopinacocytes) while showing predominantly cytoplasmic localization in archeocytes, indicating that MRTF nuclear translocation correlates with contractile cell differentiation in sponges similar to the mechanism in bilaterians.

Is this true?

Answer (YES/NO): YES